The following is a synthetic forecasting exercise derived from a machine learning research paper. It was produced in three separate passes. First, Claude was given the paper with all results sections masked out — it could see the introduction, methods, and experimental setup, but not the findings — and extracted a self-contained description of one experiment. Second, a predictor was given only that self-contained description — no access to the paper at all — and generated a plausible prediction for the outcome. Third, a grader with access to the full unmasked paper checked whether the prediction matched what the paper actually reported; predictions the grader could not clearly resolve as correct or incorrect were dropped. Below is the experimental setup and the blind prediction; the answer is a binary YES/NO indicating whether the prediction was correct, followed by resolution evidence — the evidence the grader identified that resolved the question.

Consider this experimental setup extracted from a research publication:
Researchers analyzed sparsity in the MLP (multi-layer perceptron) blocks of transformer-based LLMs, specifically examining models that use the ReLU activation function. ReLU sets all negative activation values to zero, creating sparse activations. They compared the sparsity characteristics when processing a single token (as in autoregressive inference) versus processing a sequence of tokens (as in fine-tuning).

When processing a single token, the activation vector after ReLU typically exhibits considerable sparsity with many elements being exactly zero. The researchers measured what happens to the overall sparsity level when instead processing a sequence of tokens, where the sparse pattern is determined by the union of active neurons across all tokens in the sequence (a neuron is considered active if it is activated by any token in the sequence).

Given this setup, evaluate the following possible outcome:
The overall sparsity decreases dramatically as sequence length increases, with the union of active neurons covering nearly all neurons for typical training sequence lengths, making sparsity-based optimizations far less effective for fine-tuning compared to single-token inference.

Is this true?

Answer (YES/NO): NO